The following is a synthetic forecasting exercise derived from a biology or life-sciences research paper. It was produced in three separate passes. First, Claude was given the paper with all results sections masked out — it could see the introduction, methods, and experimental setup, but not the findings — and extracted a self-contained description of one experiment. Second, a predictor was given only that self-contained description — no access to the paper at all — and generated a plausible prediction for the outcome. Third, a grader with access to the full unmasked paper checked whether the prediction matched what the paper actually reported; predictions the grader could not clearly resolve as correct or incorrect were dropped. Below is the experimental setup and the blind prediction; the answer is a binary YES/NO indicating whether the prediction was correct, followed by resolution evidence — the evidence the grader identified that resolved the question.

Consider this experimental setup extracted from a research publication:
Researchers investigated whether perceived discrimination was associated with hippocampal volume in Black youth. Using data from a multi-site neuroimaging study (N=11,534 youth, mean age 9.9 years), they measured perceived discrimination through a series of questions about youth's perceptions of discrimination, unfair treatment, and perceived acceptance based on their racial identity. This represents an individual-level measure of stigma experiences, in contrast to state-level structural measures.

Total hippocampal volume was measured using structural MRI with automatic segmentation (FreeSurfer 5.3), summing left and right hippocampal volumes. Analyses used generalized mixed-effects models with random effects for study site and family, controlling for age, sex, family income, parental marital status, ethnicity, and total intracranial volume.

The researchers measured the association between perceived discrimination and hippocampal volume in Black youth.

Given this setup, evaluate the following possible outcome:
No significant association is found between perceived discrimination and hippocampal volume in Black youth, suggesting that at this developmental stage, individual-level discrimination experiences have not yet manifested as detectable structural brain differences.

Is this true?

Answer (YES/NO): YES